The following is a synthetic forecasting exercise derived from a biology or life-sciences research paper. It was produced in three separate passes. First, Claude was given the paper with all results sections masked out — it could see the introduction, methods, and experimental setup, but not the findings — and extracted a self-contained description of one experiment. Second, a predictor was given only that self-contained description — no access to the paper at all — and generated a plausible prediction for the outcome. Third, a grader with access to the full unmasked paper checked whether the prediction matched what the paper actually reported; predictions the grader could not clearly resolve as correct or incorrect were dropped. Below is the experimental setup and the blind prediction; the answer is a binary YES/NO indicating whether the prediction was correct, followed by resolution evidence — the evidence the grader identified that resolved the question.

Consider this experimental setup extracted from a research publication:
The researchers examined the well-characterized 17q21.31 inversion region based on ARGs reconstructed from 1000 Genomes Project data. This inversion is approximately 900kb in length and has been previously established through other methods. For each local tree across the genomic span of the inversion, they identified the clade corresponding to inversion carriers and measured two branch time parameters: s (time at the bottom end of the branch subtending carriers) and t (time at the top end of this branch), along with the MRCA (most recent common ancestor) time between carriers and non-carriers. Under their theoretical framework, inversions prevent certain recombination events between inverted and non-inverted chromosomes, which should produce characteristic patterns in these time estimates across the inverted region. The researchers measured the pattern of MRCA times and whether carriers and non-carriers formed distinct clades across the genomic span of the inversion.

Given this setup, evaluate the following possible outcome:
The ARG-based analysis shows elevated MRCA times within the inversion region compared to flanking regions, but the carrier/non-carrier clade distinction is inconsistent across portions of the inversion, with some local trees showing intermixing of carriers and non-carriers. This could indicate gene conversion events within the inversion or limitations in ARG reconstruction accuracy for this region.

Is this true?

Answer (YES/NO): NO